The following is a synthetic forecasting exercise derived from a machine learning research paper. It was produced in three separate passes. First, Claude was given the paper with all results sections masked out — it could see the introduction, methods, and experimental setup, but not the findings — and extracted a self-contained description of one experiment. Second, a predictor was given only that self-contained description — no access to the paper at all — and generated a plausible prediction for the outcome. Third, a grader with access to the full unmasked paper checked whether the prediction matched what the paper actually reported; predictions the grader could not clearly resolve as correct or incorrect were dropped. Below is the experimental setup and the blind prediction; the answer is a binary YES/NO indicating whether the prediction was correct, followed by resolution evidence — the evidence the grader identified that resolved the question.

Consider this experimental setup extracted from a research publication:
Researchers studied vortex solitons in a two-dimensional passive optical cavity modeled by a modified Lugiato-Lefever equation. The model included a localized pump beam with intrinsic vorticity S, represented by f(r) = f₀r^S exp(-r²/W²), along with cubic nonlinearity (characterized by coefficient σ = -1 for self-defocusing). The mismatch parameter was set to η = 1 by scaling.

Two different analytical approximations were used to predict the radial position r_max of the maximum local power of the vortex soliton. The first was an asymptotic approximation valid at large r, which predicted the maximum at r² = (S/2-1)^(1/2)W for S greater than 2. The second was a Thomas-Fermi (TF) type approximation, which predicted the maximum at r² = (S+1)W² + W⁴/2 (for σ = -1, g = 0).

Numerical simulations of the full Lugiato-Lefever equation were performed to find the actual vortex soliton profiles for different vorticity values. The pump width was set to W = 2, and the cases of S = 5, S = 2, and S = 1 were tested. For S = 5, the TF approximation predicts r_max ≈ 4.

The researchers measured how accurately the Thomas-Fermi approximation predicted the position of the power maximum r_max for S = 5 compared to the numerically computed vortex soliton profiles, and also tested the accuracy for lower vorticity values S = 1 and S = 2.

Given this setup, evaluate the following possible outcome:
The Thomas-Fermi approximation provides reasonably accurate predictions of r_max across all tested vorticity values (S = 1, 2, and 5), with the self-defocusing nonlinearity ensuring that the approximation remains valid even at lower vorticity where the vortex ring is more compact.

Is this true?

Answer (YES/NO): NO